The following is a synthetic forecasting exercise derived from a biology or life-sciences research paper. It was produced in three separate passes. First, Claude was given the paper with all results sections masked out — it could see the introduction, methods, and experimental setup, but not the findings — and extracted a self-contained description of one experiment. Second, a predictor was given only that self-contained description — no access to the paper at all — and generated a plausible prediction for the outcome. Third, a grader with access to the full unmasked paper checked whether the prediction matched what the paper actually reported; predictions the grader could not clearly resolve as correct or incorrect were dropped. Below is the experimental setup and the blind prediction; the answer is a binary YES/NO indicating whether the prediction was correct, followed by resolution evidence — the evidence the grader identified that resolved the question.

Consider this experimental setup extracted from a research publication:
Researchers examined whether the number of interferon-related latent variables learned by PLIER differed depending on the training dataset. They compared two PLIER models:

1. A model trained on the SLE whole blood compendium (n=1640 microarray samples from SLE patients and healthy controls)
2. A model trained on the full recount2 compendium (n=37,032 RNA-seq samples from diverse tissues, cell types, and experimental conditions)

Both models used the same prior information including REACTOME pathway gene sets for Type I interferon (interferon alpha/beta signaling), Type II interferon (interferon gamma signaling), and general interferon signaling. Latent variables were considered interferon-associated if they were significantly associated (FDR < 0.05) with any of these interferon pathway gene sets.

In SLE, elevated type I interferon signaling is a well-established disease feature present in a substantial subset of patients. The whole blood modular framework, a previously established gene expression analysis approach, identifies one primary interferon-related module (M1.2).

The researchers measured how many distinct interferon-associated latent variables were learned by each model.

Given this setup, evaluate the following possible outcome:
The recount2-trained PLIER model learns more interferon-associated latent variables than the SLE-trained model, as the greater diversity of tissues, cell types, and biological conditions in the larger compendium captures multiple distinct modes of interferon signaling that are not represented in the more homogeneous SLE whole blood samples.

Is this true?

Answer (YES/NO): NO